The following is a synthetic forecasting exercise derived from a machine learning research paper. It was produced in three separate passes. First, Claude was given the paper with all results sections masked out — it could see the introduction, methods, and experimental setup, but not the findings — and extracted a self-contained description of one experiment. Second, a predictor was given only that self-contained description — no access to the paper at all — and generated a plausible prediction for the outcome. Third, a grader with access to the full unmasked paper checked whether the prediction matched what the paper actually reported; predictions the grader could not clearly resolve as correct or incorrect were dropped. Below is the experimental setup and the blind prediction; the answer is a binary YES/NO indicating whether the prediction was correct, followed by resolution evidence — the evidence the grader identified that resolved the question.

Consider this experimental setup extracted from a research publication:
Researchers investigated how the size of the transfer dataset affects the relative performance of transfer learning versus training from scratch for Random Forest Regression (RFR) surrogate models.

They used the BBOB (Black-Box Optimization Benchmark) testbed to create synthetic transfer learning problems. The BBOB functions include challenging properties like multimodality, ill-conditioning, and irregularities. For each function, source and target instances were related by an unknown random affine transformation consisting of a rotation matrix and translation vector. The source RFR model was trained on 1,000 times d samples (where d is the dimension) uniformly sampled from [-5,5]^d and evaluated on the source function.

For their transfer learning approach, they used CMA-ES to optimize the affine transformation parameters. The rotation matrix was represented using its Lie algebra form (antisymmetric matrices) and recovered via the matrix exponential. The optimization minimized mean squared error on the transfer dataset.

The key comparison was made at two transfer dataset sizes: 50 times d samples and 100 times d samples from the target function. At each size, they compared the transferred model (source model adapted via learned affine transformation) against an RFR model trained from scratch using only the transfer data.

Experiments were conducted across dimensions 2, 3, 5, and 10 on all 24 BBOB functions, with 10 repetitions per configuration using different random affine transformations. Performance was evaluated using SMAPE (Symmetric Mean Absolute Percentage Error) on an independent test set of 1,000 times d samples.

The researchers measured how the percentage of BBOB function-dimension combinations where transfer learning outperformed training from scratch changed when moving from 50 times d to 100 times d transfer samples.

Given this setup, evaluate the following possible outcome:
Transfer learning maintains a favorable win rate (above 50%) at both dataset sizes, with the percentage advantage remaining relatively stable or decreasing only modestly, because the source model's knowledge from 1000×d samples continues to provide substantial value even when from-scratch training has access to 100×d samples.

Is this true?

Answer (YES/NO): YES